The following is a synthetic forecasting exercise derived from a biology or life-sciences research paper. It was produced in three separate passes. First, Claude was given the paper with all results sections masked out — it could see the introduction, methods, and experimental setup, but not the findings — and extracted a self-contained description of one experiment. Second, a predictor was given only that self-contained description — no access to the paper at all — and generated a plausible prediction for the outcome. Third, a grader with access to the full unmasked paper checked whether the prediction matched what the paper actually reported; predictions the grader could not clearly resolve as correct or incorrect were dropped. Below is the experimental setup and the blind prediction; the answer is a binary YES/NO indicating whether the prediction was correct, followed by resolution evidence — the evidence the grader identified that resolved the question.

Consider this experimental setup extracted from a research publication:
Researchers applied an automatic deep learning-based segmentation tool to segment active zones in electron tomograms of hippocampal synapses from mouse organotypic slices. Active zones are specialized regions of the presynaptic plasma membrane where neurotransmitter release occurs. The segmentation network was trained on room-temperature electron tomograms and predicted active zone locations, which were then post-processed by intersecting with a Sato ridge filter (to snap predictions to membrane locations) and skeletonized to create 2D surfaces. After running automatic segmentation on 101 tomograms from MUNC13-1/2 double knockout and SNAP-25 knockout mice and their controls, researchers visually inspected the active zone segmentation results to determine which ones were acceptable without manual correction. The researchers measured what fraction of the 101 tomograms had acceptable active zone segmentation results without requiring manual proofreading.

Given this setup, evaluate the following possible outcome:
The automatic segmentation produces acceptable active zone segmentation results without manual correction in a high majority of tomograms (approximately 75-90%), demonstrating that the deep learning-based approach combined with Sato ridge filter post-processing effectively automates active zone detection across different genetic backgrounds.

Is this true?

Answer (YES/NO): NO